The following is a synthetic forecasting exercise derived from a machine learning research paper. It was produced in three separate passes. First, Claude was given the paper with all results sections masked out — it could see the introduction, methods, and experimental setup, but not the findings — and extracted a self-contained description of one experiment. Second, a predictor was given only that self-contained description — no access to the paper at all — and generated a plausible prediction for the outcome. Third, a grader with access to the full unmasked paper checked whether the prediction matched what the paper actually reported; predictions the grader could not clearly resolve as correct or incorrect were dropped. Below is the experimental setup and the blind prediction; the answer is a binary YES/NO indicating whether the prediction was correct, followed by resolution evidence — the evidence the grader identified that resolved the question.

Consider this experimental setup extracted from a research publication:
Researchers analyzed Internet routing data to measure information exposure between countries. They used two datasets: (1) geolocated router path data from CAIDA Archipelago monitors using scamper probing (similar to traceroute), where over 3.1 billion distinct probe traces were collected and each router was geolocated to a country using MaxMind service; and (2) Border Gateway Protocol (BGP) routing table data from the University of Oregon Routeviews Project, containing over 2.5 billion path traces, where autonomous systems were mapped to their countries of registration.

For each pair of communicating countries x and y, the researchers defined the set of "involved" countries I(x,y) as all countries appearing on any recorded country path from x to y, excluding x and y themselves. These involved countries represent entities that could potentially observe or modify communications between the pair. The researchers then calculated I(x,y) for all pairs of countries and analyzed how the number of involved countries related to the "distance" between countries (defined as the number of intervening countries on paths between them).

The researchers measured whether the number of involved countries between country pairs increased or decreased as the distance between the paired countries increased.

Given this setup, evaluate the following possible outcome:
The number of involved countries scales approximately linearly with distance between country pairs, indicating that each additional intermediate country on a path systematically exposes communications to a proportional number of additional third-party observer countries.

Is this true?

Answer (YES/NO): NO